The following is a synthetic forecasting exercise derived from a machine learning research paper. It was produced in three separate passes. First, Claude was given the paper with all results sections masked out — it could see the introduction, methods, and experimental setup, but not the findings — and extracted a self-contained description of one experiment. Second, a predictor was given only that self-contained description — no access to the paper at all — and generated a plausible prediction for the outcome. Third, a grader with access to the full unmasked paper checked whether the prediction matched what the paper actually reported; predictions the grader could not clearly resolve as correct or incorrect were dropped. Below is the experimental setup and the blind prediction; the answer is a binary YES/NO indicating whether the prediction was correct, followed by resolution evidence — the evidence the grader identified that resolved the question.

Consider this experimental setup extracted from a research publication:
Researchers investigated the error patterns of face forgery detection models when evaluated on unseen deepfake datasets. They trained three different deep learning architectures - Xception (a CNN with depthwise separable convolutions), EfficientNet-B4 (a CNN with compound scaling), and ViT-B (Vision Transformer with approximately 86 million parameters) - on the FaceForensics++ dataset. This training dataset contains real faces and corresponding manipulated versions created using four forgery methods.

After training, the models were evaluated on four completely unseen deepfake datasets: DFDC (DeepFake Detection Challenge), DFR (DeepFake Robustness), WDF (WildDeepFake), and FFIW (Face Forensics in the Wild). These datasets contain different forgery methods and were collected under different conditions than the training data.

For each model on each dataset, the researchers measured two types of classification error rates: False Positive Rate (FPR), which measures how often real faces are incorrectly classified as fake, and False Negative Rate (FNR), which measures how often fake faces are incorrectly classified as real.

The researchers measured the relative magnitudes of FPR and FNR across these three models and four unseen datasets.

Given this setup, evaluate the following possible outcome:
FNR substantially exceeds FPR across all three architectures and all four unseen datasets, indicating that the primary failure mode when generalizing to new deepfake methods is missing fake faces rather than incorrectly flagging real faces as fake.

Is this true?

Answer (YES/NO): YES